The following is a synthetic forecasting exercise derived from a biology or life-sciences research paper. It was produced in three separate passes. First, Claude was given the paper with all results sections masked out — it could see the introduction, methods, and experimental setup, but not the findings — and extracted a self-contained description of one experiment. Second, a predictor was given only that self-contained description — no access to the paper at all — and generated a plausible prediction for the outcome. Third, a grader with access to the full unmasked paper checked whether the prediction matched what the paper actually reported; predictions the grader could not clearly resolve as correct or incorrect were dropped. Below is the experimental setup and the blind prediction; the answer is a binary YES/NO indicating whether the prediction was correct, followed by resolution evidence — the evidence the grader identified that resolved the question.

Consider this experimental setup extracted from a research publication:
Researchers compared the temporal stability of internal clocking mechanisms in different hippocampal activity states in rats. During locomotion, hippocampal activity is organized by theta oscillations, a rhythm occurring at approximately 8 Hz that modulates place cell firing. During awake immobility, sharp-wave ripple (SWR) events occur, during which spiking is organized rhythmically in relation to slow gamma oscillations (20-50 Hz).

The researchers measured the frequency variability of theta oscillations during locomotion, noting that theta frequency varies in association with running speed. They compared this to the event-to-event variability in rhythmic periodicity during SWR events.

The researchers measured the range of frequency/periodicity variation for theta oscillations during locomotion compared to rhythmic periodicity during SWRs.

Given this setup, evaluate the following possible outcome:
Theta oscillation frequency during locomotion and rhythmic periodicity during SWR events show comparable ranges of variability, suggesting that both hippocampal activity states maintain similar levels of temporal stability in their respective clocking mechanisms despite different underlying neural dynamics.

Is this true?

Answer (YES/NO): NO